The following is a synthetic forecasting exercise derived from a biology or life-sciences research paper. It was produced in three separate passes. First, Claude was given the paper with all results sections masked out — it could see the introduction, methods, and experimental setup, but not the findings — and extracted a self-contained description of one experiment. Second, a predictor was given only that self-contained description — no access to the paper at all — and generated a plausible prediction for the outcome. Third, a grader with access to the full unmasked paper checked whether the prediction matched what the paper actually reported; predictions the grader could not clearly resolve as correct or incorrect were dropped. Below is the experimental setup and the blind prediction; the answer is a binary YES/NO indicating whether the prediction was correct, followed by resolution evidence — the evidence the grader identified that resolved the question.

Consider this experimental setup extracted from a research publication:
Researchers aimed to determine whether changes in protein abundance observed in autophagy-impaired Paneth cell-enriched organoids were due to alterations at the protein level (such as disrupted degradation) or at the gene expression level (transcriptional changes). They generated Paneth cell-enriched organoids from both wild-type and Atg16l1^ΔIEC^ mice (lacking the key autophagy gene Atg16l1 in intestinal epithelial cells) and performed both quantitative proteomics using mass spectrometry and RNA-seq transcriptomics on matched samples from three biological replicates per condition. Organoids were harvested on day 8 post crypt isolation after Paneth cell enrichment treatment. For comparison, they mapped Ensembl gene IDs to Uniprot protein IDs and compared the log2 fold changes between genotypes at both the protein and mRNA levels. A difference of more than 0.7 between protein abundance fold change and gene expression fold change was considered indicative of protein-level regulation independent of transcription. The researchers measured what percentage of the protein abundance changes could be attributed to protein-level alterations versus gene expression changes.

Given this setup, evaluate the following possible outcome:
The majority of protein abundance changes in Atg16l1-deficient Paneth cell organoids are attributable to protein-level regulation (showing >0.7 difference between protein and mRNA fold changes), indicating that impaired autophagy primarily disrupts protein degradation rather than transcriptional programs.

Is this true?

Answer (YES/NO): YES